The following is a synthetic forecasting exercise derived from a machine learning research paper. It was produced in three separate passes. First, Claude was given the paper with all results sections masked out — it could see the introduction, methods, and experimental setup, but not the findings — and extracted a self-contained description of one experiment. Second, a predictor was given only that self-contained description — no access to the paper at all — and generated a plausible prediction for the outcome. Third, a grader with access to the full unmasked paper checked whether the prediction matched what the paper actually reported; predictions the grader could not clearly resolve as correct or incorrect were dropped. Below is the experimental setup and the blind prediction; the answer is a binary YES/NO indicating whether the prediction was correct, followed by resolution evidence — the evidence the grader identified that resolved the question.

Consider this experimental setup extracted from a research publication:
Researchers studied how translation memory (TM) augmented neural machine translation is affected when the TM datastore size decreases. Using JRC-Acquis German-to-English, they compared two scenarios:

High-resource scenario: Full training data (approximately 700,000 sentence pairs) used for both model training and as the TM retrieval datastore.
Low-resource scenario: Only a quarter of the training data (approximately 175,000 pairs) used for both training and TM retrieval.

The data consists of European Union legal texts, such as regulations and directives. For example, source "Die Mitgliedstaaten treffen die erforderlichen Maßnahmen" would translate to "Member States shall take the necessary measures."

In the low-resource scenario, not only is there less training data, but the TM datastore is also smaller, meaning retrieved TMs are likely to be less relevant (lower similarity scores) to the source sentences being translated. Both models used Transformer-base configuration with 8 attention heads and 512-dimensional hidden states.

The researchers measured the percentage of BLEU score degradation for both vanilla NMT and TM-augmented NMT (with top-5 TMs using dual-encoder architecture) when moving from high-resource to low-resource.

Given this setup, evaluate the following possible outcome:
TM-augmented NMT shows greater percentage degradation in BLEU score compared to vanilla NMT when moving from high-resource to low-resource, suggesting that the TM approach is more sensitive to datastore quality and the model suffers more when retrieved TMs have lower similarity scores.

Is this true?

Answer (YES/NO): YES